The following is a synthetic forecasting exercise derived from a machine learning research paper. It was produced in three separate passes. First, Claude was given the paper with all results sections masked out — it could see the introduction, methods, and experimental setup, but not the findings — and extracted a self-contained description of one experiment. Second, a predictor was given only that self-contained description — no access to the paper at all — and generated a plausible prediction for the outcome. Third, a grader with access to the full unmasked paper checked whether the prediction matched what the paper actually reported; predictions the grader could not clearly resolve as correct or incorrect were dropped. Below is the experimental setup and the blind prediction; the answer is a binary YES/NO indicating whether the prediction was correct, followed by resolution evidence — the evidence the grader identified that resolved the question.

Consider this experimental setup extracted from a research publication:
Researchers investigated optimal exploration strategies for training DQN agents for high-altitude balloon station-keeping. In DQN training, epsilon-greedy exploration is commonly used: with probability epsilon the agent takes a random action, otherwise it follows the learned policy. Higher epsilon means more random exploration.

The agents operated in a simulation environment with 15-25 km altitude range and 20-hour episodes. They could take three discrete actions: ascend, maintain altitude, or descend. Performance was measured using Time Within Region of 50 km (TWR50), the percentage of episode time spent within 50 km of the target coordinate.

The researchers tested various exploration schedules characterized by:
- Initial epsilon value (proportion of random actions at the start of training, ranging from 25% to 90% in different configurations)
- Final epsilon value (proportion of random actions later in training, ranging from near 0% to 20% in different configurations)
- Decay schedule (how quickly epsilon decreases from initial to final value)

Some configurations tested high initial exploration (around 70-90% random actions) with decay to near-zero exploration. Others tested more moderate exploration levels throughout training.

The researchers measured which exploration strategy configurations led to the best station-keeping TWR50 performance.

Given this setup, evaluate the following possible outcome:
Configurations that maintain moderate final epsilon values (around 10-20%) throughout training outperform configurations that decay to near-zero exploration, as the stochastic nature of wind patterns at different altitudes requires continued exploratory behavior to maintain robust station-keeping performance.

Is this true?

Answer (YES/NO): NO